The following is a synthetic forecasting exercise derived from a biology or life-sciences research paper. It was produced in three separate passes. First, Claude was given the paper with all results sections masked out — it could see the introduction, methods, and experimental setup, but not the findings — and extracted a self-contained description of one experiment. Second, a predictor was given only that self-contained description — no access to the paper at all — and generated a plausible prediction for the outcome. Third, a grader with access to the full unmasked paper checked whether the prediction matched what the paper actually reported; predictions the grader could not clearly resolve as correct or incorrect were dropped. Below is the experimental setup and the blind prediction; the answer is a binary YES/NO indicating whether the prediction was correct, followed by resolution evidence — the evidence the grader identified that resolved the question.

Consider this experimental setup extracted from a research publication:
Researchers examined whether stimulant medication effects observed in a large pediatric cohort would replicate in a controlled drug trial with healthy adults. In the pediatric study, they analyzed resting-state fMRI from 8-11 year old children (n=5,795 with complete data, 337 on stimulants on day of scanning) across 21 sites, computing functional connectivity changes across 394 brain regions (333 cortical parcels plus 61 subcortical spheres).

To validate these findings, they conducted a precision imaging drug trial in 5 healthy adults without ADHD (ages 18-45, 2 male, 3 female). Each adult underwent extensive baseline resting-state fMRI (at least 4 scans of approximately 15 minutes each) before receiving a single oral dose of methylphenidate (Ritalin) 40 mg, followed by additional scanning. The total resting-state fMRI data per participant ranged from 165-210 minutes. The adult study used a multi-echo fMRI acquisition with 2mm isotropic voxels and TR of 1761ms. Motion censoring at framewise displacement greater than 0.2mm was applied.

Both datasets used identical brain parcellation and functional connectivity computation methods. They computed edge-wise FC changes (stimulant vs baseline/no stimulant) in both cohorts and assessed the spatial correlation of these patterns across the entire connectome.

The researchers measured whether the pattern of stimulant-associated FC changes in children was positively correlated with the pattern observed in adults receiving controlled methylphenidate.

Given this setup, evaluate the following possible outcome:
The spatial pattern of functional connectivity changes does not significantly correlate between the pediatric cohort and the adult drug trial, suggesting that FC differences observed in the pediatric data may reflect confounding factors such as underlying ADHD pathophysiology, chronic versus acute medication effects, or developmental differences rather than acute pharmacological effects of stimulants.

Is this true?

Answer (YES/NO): NO